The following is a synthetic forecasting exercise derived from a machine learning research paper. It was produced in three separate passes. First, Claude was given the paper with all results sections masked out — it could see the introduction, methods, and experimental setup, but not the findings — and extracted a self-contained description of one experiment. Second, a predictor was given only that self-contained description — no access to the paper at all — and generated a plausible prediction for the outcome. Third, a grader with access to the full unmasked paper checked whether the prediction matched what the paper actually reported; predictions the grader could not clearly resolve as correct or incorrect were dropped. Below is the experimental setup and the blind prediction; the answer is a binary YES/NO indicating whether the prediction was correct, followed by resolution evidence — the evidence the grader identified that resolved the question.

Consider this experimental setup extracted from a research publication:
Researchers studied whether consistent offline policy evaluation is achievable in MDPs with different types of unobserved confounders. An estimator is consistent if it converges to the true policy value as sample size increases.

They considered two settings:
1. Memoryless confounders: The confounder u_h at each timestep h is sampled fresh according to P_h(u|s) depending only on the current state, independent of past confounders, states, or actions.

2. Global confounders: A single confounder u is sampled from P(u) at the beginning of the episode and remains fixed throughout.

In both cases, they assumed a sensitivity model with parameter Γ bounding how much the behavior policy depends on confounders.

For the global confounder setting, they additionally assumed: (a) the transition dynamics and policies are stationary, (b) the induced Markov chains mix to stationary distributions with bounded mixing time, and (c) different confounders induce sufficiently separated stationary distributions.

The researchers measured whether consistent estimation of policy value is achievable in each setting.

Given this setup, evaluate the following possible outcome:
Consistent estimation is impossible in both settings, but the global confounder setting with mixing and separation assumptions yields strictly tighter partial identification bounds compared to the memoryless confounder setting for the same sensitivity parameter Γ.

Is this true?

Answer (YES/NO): NO